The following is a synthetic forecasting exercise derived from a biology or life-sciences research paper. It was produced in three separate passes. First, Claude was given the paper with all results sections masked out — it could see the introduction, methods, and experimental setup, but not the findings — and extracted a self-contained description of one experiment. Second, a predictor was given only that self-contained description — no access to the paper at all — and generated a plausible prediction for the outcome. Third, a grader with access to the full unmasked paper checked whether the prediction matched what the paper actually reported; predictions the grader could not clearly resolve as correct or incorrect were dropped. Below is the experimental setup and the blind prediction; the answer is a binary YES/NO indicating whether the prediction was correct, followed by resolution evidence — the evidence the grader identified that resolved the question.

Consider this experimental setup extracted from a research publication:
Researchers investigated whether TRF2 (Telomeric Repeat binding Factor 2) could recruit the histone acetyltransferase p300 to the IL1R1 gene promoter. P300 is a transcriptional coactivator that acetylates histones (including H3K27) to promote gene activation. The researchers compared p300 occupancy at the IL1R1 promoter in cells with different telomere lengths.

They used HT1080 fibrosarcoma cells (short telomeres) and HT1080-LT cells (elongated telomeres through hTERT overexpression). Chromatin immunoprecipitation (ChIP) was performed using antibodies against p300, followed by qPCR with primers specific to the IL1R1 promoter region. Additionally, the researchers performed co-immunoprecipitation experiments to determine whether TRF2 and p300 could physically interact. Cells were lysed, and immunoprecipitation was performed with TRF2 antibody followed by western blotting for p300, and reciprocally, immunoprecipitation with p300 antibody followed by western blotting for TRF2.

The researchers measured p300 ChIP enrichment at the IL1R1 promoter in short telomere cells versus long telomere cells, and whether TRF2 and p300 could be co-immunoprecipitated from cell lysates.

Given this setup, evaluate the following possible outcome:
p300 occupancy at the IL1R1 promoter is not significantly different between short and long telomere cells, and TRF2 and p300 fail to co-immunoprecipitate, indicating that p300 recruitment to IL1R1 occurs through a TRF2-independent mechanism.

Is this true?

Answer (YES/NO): NO